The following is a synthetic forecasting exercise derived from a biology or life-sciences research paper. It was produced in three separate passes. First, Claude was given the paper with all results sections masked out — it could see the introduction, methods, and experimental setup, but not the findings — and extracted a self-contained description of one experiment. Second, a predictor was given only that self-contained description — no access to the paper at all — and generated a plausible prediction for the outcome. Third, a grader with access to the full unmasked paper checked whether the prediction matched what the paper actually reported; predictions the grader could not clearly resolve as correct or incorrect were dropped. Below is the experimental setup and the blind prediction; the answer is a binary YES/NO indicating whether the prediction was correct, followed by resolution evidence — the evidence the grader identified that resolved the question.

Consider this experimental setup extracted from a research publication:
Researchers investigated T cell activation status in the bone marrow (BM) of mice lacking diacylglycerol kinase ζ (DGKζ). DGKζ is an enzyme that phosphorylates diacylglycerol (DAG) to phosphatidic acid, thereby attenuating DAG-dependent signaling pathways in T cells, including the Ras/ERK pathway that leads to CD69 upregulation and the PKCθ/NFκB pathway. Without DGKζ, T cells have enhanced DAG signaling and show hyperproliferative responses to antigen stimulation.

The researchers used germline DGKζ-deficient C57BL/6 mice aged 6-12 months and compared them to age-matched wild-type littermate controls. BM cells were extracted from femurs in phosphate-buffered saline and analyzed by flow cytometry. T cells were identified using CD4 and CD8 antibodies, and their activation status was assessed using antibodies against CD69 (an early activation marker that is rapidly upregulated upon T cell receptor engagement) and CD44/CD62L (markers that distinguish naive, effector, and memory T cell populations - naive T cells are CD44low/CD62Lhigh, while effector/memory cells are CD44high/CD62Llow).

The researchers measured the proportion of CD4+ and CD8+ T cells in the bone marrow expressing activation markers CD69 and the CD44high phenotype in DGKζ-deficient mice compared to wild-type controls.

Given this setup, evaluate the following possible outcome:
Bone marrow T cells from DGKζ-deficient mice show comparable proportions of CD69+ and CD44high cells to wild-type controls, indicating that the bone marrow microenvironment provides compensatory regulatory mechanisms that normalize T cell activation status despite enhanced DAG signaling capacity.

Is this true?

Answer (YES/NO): NO